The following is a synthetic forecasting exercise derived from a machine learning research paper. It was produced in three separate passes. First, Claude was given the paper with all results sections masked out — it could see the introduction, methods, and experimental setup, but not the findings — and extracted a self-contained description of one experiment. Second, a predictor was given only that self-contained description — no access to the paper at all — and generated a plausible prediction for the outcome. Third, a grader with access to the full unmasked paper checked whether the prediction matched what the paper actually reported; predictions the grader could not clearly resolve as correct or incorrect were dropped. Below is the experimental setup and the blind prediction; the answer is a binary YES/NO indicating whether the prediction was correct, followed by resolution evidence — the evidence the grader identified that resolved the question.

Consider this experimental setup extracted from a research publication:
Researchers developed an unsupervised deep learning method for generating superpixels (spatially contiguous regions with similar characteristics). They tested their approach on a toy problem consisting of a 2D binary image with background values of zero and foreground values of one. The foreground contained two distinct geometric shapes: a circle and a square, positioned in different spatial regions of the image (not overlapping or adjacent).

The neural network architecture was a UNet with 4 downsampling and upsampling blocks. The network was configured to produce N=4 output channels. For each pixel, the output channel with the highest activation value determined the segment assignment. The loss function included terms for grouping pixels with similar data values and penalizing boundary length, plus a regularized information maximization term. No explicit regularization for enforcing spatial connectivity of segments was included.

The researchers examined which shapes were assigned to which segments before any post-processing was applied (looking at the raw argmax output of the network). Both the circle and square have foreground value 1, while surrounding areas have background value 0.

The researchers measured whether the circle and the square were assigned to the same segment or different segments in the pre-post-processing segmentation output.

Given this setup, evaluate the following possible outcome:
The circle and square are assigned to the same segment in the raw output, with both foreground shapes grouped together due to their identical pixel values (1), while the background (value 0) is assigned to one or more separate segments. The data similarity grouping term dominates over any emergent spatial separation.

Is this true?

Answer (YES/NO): YES